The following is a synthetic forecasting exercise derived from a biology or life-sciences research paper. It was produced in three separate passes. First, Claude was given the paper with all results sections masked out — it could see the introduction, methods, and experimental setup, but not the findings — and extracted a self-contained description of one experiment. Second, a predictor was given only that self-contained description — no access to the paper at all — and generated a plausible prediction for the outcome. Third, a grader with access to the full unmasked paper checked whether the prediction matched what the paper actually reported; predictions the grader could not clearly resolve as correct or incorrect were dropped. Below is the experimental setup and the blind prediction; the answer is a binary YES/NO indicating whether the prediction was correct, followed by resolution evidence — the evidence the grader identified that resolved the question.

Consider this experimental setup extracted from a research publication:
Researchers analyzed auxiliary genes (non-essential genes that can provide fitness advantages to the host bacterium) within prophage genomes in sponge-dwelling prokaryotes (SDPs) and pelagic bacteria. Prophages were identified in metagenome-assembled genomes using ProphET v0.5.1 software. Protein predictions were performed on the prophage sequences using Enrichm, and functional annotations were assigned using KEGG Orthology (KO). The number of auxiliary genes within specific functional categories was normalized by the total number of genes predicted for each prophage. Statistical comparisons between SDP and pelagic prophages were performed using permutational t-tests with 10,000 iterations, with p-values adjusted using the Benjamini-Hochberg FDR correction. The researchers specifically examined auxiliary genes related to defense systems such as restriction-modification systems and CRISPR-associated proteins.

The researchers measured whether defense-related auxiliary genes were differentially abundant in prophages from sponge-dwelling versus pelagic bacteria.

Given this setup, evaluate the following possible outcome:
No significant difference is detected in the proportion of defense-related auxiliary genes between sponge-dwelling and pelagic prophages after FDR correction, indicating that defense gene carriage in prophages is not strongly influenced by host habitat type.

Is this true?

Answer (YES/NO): NO